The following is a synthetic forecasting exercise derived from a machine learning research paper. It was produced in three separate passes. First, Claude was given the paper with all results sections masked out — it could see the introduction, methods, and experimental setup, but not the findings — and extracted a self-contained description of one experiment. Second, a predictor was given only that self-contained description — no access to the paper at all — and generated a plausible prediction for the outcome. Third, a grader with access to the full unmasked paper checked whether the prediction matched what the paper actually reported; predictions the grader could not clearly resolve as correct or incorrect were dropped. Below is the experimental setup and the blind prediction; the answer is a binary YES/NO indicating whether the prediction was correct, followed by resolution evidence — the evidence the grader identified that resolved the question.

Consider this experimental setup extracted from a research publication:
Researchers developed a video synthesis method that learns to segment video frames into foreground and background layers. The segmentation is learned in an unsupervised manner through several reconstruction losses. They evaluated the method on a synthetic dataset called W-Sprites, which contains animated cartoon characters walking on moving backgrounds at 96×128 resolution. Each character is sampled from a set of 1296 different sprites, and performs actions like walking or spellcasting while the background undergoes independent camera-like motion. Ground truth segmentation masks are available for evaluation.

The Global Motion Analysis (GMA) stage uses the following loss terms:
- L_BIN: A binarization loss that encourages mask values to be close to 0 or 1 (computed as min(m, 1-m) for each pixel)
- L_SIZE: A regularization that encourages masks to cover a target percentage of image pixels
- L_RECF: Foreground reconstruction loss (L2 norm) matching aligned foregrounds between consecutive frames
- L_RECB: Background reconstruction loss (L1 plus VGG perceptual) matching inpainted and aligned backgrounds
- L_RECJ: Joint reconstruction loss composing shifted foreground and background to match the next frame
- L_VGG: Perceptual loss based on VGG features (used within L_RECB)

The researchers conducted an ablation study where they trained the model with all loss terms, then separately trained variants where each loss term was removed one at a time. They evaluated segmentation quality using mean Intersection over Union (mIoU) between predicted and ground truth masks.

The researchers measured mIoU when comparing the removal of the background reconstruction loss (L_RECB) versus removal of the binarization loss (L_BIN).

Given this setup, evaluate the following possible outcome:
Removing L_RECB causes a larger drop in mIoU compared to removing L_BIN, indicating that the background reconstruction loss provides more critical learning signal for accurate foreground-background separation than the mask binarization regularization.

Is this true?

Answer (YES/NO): YES